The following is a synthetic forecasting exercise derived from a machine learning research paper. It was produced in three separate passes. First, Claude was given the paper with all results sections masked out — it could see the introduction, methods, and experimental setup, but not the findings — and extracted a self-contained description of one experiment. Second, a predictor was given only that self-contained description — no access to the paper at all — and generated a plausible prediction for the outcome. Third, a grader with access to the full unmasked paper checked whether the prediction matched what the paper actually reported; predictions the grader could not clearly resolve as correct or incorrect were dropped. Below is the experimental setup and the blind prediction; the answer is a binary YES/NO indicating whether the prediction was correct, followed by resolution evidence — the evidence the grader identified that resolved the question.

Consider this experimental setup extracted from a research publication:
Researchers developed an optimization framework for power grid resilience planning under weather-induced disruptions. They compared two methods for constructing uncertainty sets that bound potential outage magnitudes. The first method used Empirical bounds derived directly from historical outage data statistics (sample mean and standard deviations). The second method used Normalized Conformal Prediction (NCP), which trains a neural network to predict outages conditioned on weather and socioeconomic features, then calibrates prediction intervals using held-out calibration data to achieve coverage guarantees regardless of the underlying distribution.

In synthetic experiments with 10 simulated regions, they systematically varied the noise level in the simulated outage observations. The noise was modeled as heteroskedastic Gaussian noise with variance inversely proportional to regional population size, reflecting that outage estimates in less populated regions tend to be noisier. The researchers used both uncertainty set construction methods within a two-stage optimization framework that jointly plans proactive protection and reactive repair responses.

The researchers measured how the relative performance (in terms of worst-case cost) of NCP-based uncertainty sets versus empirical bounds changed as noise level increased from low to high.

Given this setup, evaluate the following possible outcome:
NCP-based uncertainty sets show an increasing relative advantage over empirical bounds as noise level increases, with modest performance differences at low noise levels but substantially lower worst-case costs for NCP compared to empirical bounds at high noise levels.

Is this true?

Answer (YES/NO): NO